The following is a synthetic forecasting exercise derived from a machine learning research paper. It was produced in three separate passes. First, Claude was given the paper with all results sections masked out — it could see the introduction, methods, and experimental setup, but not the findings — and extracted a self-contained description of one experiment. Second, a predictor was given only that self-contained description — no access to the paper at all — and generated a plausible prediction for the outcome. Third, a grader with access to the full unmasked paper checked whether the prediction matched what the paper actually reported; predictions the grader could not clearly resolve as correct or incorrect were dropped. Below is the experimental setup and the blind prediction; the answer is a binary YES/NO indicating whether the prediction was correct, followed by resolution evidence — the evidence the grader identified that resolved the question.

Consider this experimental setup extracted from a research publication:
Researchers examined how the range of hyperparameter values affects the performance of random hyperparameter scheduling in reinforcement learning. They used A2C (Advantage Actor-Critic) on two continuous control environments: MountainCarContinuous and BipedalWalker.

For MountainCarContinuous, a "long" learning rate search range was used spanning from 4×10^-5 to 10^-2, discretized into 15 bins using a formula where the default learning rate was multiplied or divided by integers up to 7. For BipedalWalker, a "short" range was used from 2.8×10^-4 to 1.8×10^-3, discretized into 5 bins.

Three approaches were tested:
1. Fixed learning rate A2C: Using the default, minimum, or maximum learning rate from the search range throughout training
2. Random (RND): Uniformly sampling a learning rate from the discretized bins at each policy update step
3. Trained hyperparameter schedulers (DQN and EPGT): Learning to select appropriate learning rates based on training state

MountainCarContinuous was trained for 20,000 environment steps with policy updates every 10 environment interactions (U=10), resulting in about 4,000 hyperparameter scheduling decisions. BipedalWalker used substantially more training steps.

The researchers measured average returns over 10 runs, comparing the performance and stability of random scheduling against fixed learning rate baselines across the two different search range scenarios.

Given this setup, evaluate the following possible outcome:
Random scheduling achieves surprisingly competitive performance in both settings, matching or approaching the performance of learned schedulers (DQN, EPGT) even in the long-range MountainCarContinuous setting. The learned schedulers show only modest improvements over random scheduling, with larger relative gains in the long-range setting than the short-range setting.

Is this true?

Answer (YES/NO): NO